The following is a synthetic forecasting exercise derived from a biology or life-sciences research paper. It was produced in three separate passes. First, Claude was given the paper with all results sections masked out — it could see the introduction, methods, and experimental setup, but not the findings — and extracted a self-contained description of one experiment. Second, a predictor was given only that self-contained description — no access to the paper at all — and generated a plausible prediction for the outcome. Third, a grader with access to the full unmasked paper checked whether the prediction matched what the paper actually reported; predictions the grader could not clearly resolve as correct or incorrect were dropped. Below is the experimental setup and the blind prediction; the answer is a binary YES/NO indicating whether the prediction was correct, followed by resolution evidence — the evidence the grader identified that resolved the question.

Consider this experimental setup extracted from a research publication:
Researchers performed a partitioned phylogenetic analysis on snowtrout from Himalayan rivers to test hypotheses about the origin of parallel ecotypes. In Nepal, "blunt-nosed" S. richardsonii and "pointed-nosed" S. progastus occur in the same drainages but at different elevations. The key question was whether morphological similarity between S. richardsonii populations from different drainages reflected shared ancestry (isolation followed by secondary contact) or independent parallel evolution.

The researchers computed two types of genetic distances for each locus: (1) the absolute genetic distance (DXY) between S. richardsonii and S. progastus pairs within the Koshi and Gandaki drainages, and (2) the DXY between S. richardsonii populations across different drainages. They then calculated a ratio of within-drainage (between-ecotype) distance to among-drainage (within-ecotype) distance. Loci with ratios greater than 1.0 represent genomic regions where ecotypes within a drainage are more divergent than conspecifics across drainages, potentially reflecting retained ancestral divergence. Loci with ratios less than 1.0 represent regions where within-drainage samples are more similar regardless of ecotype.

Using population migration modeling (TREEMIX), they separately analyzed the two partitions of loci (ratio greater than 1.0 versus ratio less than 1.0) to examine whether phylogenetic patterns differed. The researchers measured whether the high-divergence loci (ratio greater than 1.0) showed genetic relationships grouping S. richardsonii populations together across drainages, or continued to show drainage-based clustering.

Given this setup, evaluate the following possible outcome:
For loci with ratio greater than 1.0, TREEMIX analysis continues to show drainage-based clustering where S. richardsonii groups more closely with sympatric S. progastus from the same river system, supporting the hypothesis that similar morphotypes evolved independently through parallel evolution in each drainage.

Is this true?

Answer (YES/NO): NO